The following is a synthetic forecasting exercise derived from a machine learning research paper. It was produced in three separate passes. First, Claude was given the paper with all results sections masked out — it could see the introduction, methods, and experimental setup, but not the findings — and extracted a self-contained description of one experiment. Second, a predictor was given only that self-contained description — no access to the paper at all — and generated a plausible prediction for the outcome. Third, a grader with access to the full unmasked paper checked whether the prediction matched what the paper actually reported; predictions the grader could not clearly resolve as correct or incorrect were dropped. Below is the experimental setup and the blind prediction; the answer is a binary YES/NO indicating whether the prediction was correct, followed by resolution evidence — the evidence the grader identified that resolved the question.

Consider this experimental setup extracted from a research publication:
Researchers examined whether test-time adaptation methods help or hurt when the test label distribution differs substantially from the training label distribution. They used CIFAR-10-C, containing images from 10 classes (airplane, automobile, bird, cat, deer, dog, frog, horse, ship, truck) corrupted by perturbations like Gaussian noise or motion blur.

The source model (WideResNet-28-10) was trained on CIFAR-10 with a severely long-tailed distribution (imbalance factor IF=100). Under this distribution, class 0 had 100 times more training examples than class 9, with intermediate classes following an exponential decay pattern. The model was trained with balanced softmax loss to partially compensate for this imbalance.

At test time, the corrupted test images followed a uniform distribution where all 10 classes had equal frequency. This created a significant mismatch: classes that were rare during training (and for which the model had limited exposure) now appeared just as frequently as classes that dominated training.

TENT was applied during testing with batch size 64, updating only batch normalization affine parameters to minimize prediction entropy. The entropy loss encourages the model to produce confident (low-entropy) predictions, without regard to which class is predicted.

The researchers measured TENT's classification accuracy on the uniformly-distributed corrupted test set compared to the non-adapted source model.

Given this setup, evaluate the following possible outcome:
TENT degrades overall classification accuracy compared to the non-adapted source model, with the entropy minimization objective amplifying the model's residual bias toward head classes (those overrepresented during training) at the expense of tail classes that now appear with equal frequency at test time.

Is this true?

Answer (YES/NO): YES